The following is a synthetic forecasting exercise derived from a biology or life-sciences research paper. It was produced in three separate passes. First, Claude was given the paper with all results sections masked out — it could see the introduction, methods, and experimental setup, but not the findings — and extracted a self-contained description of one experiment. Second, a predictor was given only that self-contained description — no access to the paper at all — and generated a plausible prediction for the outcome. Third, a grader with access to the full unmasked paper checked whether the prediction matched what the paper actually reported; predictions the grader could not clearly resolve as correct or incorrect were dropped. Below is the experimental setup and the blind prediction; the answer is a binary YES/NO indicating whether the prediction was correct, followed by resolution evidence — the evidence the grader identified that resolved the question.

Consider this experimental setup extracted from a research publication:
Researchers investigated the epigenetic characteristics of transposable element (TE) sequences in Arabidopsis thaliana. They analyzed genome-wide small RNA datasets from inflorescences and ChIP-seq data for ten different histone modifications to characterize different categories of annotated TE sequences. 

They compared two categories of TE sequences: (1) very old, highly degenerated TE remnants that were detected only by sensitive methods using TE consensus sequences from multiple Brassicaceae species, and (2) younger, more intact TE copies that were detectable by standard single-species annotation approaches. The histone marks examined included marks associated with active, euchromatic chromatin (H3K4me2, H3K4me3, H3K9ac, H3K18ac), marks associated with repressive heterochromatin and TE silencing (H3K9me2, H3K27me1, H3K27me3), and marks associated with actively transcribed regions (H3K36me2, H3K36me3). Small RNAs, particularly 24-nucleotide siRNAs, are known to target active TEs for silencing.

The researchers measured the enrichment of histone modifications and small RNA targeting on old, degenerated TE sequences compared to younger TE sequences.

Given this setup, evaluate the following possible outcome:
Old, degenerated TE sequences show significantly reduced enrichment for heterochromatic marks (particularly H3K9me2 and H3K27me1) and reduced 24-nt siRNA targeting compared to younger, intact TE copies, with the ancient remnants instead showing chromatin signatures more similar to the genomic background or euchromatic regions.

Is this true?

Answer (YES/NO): YES